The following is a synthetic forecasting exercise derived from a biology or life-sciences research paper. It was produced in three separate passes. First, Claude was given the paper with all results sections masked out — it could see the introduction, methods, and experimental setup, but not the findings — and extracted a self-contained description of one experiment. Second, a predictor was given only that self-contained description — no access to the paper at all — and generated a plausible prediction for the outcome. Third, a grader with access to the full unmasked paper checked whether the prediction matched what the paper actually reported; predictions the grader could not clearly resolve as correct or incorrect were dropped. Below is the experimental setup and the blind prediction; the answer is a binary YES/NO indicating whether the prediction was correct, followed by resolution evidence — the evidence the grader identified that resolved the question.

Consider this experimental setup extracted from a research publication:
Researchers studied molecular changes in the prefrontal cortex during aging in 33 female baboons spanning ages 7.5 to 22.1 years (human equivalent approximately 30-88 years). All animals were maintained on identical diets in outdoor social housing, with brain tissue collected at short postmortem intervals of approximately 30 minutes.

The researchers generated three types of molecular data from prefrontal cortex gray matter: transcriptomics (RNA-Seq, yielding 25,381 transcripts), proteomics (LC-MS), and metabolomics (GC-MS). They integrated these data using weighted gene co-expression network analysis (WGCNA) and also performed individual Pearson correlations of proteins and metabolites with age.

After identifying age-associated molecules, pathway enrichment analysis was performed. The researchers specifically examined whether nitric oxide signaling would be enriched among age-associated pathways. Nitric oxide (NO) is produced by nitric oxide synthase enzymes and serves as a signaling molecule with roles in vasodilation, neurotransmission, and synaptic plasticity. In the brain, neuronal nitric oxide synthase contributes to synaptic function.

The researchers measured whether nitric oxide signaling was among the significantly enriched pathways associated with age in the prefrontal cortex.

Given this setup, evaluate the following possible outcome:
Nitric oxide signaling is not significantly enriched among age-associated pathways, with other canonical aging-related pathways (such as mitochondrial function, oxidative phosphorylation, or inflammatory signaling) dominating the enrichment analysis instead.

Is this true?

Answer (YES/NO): NO